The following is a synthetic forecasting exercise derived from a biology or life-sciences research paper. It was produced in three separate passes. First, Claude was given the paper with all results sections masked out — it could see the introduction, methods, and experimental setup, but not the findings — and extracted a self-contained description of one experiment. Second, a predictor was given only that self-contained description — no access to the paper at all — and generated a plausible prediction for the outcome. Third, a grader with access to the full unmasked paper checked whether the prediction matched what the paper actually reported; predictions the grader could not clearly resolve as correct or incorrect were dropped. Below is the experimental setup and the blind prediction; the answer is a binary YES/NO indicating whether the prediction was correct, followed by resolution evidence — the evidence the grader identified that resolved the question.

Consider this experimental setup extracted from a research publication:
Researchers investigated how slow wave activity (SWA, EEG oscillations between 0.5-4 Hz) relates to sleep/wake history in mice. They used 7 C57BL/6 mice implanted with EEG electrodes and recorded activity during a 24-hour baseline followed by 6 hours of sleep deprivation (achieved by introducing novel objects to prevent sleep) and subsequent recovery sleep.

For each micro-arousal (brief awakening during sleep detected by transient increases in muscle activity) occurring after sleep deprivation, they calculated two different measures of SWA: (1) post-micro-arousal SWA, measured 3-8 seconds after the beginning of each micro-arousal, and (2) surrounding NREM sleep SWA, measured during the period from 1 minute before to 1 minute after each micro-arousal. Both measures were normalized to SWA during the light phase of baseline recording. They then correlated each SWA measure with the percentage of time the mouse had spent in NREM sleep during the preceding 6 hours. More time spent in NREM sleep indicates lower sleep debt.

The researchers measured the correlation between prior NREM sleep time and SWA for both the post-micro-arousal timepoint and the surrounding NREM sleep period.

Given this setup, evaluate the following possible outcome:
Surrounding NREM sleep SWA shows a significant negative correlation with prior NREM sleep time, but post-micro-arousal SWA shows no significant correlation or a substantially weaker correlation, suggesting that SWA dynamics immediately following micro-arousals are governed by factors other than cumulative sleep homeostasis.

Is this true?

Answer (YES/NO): NO